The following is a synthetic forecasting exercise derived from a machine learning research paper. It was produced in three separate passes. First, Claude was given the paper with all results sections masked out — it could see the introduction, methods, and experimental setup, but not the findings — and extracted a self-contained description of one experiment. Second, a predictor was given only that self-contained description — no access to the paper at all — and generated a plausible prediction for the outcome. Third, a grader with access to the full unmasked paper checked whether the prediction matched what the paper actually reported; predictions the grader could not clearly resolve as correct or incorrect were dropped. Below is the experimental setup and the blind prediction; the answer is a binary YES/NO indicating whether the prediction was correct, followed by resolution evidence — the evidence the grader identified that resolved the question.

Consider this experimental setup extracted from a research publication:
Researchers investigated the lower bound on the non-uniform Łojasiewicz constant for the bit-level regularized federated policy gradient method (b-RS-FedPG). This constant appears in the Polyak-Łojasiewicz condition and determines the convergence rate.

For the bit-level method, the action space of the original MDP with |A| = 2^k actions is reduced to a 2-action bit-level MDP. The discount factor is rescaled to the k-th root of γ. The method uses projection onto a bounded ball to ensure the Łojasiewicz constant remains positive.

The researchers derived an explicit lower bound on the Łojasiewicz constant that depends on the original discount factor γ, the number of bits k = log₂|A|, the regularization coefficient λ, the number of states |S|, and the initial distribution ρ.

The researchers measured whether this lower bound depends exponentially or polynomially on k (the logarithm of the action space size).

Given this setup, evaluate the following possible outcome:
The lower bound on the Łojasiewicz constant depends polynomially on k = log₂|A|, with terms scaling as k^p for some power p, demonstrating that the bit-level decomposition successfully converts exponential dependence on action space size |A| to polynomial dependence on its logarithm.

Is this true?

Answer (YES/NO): NO